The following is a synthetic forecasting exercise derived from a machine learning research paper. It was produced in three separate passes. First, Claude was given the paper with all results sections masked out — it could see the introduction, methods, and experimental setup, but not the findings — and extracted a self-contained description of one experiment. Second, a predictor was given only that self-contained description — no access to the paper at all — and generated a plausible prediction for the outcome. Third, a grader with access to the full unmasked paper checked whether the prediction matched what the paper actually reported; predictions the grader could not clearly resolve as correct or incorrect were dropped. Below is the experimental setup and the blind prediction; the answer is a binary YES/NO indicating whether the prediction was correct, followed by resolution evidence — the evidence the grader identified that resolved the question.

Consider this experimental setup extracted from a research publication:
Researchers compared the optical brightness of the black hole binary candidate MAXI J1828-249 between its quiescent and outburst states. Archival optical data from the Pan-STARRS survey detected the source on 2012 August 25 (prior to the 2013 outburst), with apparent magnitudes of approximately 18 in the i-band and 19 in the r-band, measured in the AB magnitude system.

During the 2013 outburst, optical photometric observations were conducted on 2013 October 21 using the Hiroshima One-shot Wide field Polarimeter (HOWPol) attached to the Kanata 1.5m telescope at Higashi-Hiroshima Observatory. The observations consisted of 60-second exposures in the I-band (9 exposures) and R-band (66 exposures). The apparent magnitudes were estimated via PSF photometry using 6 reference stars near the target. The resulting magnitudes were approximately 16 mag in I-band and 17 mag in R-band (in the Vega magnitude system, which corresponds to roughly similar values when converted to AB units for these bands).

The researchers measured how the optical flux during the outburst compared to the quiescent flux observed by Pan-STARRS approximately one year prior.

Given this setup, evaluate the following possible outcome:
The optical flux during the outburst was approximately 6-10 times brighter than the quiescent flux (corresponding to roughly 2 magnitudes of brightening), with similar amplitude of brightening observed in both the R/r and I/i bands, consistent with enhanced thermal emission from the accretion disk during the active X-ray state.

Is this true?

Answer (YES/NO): NO